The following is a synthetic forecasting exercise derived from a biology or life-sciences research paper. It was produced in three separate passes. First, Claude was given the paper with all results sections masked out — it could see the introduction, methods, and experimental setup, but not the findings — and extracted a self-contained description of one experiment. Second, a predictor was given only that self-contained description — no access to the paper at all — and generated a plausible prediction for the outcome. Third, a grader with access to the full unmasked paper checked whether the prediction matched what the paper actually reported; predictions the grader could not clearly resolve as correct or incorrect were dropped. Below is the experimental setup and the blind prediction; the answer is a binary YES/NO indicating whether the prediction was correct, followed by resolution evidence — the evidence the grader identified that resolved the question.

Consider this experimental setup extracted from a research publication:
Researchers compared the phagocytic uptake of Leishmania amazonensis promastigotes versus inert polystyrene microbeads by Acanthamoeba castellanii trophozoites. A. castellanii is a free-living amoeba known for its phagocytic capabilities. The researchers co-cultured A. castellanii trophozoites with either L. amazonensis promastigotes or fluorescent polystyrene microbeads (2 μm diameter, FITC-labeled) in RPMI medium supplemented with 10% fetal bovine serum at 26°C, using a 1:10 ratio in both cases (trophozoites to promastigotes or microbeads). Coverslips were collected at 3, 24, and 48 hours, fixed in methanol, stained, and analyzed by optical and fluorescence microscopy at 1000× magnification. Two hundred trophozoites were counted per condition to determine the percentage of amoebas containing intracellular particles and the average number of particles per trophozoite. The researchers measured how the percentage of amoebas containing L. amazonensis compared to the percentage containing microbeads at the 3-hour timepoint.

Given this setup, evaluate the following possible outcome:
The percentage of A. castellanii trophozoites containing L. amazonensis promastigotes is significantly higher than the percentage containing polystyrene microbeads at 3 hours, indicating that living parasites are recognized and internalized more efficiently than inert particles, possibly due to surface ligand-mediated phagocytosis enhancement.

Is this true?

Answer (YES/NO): NO